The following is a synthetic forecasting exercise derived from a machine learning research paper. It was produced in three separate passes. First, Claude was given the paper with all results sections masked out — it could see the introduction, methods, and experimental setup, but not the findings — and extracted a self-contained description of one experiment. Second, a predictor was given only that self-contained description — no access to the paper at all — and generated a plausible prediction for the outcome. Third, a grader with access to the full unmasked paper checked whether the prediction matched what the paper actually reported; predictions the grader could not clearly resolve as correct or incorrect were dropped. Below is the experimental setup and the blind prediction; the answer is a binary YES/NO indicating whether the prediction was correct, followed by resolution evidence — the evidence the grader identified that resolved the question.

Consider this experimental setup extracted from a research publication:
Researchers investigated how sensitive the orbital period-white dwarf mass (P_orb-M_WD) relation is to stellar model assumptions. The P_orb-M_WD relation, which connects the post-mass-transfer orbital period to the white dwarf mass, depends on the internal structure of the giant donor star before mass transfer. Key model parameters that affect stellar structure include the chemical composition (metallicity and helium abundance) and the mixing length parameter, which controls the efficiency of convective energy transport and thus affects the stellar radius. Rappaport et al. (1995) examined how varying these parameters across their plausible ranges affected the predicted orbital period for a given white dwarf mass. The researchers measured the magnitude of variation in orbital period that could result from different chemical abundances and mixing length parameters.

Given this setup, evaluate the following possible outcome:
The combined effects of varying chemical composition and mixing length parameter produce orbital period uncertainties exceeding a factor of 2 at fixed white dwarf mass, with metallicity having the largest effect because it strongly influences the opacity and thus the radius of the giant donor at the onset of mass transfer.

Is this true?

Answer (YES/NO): NO